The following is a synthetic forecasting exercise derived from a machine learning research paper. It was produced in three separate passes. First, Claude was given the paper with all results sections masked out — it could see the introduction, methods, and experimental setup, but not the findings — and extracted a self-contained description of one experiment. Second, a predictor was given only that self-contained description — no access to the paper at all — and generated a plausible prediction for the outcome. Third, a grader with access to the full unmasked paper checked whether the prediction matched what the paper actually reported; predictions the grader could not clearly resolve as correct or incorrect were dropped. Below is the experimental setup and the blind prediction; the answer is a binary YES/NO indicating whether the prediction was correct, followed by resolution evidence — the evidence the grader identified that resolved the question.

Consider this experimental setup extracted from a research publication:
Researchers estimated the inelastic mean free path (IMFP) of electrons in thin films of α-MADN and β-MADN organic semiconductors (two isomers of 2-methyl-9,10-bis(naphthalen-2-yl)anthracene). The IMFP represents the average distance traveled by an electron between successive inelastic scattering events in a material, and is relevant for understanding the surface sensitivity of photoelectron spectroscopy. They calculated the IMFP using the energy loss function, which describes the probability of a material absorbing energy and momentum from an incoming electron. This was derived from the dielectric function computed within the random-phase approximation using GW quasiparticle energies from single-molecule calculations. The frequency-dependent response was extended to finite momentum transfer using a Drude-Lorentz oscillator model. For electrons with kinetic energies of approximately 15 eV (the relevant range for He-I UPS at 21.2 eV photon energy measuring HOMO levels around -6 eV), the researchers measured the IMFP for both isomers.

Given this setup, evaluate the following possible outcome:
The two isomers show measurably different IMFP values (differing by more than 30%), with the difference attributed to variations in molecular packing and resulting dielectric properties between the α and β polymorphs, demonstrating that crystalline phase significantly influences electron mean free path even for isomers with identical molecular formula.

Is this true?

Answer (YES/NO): NO